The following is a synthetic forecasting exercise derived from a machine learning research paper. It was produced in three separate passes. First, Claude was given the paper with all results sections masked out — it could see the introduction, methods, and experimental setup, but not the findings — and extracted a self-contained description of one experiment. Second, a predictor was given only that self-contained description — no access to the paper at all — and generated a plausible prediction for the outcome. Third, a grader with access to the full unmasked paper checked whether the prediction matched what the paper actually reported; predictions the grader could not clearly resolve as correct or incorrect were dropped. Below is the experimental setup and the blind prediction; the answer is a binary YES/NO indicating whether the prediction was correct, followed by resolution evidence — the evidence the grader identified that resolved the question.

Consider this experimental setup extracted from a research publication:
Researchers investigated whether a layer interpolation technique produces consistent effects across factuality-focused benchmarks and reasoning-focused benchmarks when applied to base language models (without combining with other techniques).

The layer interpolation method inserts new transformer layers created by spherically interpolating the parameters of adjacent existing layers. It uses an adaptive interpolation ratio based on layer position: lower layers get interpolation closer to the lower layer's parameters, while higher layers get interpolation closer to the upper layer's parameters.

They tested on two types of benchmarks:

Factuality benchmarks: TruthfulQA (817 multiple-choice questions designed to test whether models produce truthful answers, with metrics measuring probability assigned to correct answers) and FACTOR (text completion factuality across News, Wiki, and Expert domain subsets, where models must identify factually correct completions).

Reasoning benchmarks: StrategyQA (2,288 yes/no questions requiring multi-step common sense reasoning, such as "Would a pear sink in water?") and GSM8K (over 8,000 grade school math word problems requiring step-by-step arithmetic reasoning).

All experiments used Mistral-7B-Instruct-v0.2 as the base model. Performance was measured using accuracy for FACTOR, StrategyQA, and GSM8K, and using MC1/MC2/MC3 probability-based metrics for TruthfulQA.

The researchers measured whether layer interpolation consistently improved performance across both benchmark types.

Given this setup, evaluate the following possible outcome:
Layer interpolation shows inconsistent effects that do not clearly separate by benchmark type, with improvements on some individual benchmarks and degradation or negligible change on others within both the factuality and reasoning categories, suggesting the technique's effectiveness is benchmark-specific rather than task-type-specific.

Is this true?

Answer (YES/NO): YES